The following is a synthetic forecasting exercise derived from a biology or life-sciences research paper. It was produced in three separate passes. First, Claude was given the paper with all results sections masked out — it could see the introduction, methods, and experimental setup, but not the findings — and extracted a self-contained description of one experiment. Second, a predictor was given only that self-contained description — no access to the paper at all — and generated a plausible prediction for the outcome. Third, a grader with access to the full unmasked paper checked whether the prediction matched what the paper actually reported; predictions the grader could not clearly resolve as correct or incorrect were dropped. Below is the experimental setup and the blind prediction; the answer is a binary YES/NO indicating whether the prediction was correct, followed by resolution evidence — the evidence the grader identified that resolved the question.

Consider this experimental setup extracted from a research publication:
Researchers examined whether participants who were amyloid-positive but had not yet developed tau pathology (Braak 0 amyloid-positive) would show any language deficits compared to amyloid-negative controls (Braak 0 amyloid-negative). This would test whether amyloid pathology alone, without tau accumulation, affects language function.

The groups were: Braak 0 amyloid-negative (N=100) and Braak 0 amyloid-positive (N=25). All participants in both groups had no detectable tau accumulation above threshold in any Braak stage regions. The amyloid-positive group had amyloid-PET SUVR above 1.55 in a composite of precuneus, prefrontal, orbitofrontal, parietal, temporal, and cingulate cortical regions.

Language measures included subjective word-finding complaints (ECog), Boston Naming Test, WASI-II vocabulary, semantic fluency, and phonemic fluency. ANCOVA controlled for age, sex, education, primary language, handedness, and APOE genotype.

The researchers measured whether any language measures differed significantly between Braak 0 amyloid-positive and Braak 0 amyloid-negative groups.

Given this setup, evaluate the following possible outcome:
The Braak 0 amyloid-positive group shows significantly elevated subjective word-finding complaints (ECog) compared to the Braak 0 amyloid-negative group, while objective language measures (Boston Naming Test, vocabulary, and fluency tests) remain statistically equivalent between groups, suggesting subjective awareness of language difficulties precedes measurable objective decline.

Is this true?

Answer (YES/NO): NO